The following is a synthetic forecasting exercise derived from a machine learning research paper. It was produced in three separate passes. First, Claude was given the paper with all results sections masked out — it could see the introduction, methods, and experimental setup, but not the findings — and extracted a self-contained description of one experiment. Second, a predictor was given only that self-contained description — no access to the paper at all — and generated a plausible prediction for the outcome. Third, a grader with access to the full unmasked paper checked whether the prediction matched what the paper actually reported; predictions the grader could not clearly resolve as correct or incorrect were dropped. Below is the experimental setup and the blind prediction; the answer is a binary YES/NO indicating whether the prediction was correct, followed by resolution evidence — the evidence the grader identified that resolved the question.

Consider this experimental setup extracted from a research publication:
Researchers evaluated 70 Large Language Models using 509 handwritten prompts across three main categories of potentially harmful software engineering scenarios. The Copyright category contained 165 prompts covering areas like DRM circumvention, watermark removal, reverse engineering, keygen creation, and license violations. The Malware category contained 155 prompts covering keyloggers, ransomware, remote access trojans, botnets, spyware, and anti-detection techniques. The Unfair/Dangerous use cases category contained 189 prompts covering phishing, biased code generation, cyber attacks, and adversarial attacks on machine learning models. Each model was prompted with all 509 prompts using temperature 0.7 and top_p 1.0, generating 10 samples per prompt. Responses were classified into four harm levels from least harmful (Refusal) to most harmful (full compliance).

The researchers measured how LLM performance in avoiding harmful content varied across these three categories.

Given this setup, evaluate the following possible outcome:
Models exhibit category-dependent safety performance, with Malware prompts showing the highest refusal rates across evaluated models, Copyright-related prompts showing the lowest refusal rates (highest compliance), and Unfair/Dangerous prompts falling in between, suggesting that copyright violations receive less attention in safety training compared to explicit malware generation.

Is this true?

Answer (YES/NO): NO